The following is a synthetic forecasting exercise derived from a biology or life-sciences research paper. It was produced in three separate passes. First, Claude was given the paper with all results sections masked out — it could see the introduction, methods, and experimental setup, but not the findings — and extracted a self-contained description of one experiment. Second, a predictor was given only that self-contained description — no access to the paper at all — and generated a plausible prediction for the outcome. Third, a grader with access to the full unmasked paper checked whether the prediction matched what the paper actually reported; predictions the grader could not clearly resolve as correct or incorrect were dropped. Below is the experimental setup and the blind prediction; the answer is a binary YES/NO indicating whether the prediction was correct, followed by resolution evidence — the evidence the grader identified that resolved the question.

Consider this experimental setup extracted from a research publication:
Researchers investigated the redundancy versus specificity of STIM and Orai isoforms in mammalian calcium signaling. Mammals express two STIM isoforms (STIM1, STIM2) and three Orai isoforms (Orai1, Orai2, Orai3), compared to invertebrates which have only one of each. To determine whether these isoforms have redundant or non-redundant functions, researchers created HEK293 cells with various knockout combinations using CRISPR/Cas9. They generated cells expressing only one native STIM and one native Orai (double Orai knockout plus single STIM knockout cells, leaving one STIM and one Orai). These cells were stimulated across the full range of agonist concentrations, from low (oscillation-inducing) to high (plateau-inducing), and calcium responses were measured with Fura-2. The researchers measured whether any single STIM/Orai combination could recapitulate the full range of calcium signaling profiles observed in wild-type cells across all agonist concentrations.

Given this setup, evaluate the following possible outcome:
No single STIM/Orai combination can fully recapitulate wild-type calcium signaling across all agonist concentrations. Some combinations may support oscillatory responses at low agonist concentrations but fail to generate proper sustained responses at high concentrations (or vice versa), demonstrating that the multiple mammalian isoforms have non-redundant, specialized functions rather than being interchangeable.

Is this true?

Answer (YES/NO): YES